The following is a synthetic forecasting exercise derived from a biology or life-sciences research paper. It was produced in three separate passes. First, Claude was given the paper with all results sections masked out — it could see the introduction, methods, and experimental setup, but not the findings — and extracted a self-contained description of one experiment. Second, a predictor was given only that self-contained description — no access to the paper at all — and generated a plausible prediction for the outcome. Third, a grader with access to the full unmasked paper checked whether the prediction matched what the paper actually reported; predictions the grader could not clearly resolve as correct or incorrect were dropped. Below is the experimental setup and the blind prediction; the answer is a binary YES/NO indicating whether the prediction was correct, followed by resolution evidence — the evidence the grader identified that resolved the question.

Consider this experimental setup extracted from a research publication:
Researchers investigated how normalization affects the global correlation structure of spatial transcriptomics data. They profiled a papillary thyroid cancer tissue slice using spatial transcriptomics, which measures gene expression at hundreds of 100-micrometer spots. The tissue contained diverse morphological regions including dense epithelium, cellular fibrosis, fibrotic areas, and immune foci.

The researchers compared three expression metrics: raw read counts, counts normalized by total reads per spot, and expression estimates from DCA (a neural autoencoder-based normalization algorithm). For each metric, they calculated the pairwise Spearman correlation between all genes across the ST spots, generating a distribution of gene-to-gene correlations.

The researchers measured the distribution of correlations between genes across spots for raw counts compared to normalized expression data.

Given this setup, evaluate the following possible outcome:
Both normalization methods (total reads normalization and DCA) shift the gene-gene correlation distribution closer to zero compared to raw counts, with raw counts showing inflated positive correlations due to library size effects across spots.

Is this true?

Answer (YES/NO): YES